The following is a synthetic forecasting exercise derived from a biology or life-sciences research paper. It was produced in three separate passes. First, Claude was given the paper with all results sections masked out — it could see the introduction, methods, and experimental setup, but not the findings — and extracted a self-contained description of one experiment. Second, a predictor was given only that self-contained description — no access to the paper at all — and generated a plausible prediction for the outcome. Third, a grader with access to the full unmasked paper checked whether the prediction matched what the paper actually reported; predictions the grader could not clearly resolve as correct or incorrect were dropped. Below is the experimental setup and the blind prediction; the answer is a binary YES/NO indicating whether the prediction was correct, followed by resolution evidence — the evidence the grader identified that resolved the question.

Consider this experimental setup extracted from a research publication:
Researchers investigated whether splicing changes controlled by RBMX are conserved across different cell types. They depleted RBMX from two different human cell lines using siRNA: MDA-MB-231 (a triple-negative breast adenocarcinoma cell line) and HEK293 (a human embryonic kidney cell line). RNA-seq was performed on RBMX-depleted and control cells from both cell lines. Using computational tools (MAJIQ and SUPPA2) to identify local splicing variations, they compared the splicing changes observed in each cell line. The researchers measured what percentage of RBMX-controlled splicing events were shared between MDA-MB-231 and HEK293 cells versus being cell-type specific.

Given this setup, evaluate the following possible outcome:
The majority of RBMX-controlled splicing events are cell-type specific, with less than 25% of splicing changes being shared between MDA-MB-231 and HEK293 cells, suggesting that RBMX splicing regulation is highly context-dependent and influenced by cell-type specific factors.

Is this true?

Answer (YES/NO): NO